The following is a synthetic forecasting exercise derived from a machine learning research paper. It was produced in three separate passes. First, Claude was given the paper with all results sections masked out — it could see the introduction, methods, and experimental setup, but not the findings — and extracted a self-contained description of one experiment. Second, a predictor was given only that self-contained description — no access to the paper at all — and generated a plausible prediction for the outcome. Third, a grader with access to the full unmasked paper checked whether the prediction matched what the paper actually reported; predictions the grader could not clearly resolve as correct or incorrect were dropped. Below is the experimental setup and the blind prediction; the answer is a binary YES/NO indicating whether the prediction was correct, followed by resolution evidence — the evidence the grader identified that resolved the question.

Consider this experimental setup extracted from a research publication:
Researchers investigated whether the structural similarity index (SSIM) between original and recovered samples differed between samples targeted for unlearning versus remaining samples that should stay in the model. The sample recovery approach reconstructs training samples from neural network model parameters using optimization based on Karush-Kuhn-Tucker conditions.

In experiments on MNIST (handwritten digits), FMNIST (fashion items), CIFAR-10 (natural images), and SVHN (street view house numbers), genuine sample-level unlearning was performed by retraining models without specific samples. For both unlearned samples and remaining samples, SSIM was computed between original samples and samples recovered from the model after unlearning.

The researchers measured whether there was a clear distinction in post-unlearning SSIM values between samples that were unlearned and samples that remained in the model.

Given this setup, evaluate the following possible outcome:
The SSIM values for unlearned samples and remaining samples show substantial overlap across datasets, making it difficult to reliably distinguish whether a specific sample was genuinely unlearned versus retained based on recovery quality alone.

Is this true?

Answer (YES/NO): NO